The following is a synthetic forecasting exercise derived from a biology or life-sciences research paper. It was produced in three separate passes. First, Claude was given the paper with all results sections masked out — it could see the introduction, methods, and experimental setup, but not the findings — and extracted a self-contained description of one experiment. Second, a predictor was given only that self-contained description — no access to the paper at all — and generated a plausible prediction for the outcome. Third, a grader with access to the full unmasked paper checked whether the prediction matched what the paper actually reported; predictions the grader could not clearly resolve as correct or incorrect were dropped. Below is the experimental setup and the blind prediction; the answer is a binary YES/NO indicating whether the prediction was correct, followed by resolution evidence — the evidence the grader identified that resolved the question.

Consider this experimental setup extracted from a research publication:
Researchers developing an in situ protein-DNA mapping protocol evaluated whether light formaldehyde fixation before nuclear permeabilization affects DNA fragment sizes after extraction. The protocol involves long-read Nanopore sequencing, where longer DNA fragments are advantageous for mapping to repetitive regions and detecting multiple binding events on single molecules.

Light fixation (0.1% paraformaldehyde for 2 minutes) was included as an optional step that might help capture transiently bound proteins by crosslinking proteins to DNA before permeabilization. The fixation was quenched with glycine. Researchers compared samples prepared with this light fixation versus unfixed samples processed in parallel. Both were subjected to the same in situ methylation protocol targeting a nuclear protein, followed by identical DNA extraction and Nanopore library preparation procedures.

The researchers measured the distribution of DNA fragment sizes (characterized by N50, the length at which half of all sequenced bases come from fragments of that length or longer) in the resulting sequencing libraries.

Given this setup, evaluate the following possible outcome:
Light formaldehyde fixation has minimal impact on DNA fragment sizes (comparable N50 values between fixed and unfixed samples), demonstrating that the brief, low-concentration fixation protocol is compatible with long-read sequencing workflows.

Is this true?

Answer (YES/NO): NO